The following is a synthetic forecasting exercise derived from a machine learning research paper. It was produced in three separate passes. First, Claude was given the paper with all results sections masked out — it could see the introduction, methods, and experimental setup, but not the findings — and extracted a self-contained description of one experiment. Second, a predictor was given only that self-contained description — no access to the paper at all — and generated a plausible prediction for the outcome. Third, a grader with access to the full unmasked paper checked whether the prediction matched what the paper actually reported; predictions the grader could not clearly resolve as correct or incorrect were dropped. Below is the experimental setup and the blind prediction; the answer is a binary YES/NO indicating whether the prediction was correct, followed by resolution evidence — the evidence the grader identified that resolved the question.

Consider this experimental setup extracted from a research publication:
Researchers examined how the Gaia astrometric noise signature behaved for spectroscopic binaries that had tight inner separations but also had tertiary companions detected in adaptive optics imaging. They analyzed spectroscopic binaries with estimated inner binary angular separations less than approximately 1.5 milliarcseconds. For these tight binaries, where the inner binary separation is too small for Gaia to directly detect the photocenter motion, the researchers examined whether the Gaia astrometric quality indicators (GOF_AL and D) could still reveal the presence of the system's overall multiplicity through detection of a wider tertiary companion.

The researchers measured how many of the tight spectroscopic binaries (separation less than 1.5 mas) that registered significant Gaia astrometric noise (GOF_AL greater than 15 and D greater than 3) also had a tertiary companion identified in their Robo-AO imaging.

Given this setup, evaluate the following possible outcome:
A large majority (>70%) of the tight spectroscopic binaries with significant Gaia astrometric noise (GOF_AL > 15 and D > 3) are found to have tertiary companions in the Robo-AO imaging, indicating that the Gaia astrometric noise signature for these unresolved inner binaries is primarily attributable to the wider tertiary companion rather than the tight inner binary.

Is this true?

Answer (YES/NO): YES